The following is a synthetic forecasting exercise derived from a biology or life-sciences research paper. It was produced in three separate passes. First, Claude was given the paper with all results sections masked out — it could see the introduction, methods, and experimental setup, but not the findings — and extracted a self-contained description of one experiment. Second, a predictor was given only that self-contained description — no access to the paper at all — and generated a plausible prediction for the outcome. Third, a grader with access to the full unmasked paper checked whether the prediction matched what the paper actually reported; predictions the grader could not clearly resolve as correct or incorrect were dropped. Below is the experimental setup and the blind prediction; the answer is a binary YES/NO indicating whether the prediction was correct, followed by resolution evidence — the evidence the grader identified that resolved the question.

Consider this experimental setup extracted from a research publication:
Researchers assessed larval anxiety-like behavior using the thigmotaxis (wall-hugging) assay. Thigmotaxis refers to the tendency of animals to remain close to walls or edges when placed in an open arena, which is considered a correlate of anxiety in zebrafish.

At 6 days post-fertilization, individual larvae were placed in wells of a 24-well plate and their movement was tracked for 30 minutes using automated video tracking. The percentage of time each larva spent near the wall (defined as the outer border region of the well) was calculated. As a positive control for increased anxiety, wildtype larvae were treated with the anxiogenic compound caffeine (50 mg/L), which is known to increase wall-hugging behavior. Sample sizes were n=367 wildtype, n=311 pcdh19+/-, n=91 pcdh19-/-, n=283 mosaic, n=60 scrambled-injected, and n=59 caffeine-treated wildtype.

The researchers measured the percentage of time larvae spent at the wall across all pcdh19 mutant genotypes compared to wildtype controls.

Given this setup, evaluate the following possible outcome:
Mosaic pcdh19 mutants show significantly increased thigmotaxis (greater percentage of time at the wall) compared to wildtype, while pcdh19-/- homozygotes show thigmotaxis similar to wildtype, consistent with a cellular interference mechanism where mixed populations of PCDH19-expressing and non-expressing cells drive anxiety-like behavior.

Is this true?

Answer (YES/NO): NO